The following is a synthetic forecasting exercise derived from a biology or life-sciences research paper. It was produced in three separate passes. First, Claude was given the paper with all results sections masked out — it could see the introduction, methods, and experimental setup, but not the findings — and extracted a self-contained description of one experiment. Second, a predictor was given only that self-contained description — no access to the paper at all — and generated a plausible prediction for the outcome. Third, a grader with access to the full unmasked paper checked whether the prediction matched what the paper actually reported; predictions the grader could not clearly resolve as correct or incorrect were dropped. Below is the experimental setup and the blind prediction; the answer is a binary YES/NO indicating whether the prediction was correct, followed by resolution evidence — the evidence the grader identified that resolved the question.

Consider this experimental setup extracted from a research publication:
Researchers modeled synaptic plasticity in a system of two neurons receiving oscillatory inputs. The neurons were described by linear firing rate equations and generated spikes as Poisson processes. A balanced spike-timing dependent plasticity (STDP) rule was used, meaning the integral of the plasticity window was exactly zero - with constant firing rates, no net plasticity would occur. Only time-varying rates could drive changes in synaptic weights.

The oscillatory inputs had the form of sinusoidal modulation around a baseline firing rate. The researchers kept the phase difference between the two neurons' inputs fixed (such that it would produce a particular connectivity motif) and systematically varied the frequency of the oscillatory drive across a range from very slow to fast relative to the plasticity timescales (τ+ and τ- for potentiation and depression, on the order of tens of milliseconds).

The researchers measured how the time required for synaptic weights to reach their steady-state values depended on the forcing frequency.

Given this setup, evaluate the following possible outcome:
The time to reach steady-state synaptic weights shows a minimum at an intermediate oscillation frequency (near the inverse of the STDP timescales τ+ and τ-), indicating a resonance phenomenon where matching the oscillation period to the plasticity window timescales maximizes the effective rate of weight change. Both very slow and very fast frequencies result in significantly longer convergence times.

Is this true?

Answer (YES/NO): YES